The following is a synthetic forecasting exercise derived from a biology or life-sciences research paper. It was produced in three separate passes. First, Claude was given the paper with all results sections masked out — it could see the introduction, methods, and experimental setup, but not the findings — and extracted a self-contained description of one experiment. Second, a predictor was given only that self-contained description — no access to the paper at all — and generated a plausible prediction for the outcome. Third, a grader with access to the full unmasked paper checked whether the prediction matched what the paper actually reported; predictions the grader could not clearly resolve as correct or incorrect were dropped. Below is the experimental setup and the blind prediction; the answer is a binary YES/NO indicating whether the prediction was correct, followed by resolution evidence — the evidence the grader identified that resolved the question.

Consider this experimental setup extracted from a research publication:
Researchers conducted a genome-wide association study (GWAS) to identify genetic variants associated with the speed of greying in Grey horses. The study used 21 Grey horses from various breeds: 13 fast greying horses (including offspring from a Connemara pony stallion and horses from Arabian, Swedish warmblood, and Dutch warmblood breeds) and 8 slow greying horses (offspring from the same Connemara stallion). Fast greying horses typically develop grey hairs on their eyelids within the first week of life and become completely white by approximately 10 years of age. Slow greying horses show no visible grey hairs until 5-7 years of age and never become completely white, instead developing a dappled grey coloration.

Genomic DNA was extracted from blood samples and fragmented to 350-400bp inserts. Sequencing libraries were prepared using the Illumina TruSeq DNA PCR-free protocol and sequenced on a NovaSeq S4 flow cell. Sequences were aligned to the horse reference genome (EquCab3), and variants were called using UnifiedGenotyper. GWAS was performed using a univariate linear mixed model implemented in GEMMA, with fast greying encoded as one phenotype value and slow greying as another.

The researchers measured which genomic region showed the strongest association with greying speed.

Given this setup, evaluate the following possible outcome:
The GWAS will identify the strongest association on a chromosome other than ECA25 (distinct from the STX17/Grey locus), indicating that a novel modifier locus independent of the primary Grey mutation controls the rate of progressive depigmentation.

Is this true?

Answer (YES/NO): NO